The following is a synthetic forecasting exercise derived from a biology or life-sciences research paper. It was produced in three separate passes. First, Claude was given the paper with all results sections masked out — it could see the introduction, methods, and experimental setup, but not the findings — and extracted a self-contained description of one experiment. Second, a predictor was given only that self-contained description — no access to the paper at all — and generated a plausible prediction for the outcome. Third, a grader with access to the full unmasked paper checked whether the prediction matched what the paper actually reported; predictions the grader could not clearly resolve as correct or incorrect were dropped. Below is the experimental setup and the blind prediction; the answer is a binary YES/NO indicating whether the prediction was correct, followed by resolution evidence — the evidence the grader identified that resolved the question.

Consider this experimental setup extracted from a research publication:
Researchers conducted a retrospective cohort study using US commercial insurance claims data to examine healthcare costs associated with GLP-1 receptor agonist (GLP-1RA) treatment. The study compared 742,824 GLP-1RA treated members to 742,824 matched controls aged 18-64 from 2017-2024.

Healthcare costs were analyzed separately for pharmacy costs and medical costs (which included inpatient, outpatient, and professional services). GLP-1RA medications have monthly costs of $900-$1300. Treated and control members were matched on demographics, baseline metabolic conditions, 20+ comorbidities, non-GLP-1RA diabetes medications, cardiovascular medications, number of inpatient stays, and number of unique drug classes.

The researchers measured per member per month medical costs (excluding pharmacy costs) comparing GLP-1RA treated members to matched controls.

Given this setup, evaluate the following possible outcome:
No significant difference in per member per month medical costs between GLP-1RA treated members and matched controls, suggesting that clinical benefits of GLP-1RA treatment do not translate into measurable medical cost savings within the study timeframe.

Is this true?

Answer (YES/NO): NO